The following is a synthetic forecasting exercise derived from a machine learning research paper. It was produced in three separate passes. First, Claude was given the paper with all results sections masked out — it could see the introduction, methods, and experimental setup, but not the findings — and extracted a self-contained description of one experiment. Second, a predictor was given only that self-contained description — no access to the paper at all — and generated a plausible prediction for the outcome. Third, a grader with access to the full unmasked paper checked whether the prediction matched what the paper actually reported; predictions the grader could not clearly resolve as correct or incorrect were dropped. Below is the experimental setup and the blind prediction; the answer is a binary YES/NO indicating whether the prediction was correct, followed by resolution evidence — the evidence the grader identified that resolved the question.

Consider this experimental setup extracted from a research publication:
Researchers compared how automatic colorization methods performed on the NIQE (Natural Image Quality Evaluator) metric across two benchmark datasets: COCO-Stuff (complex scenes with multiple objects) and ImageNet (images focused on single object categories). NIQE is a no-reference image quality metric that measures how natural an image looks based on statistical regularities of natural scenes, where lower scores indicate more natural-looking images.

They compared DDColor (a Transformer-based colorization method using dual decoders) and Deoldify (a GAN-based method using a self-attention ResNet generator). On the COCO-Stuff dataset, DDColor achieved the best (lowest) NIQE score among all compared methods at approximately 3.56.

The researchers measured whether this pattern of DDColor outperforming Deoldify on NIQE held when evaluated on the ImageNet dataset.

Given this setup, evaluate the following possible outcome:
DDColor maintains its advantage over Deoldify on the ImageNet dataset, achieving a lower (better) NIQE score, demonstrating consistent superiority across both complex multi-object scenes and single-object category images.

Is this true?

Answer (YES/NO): NO